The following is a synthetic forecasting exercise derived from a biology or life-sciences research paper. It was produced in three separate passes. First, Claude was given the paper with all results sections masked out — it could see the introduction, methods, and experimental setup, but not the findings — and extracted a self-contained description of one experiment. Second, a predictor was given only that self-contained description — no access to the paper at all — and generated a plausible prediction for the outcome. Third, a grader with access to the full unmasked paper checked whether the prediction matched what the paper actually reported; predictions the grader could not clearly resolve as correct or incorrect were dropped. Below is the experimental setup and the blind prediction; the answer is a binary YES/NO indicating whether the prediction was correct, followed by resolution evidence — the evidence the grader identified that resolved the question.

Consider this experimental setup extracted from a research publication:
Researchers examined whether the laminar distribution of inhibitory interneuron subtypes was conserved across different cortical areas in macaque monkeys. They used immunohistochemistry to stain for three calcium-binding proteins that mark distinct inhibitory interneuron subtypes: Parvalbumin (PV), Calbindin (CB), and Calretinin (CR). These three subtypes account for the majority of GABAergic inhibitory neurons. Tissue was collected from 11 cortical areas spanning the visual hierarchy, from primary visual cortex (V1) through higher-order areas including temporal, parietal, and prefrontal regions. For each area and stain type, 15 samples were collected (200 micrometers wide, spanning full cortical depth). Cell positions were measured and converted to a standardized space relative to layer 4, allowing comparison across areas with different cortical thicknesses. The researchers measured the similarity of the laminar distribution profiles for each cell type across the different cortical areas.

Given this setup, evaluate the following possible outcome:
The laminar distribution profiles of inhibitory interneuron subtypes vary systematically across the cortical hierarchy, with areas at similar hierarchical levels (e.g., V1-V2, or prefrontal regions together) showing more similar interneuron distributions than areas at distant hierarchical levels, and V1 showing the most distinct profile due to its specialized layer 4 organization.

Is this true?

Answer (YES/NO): NO